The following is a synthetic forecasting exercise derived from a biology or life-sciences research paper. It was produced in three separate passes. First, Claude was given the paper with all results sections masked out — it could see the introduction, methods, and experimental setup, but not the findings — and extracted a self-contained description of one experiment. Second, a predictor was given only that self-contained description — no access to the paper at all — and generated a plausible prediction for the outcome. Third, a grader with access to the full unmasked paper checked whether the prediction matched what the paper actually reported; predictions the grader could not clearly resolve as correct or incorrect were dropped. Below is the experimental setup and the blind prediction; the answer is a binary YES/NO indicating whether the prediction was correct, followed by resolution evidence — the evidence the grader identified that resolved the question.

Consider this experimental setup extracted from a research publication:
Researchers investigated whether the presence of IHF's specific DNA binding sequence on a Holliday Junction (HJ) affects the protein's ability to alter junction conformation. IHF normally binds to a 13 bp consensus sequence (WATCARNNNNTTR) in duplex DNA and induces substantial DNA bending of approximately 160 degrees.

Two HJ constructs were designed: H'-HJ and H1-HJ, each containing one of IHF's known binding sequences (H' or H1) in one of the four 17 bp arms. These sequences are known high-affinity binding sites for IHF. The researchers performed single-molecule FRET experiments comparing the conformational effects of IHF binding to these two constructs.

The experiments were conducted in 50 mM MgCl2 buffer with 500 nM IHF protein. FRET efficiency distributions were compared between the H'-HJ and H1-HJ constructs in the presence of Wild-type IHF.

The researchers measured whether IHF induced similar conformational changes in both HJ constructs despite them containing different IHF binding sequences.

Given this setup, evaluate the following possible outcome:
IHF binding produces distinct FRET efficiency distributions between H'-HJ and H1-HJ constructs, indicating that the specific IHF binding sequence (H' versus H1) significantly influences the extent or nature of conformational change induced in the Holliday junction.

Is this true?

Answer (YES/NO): NO